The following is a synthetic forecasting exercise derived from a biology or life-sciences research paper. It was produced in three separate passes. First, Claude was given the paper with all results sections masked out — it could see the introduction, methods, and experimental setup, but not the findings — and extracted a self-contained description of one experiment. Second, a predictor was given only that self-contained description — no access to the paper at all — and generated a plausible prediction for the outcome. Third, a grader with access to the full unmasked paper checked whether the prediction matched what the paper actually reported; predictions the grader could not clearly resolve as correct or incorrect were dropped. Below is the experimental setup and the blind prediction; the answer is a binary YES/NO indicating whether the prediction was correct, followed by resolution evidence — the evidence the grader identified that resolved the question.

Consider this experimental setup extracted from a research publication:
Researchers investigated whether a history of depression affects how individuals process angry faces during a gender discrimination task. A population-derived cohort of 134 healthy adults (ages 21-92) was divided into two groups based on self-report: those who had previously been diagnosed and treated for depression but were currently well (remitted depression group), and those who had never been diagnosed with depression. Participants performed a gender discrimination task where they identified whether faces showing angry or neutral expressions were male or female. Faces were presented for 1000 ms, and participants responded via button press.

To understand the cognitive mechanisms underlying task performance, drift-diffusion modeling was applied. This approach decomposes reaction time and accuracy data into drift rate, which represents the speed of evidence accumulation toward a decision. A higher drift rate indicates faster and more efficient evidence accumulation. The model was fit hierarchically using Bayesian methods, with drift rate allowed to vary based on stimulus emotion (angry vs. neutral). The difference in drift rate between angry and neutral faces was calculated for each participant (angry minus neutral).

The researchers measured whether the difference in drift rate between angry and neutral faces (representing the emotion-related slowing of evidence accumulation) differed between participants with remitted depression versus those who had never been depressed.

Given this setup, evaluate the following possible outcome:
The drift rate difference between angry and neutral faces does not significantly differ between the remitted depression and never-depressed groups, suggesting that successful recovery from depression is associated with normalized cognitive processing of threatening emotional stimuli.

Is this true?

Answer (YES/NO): NO